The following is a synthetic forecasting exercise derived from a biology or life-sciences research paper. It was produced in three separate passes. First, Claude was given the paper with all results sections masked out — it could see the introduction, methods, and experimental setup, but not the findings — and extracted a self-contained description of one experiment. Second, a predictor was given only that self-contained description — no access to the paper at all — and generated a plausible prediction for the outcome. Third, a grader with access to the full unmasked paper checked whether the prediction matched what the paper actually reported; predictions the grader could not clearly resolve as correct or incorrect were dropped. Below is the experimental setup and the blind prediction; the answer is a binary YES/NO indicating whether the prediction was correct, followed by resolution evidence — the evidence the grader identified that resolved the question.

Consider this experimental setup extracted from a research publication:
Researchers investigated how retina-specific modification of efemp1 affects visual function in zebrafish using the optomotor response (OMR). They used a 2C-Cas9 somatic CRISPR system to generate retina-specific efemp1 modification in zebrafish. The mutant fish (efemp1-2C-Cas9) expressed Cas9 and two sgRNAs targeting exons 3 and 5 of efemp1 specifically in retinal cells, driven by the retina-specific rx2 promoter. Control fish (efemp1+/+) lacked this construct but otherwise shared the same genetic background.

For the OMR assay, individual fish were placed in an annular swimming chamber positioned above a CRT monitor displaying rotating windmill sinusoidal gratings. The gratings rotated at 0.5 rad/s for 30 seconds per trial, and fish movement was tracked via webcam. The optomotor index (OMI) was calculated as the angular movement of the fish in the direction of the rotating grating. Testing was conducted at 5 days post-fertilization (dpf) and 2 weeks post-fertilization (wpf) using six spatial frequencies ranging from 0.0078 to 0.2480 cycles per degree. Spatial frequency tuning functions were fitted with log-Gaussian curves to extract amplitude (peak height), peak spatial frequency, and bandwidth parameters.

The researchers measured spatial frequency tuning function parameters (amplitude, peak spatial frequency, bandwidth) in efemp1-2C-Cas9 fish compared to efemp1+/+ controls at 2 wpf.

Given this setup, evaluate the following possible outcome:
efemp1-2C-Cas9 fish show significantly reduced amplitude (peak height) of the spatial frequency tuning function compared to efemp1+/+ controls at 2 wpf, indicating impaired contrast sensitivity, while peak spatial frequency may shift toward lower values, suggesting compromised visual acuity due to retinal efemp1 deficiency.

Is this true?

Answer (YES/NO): NO